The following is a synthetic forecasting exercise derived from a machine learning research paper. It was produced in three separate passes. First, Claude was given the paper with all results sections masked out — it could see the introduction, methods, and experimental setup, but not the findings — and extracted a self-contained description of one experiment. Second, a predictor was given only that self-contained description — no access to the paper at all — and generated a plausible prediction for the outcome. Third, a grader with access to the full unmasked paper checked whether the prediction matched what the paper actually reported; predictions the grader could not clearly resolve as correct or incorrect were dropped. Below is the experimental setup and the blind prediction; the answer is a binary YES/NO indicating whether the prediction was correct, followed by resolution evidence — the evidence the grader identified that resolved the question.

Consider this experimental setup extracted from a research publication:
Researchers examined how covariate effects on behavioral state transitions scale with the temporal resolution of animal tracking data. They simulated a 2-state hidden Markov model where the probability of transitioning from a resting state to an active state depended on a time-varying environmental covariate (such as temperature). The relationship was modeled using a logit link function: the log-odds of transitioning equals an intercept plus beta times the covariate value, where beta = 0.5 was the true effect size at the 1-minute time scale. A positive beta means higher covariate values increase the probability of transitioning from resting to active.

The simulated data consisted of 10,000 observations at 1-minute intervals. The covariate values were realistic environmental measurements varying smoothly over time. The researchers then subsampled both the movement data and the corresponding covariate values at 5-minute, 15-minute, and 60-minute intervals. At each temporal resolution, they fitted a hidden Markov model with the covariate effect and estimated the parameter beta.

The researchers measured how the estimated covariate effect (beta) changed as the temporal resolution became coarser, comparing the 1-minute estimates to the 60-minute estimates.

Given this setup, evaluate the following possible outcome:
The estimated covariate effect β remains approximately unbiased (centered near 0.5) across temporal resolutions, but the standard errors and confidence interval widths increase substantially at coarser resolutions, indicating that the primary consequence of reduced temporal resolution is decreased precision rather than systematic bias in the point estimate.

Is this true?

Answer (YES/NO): NO